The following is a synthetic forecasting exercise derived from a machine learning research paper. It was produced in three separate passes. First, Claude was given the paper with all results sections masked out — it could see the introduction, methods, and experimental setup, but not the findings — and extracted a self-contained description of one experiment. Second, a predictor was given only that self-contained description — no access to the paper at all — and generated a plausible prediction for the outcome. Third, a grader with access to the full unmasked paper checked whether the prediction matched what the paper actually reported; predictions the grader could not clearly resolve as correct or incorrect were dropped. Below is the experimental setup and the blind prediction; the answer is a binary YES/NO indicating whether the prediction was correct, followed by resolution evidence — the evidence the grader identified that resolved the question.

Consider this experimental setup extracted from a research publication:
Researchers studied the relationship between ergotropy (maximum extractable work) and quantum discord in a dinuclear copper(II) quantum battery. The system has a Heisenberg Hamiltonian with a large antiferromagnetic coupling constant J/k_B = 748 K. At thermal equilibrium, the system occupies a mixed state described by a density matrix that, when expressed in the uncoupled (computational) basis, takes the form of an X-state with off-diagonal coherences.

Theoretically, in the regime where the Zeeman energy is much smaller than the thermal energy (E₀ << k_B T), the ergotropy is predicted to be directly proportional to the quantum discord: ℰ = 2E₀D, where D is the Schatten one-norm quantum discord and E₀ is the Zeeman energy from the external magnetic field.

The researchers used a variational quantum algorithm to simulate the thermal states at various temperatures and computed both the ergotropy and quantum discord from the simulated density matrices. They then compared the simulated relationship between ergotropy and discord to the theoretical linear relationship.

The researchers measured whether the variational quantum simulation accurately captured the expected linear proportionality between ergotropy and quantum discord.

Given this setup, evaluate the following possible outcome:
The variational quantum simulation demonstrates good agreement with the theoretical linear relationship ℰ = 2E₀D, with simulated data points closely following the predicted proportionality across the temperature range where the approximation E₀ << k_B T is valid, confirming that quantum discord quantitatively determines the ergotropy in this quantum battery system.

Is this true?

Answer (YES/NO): YES